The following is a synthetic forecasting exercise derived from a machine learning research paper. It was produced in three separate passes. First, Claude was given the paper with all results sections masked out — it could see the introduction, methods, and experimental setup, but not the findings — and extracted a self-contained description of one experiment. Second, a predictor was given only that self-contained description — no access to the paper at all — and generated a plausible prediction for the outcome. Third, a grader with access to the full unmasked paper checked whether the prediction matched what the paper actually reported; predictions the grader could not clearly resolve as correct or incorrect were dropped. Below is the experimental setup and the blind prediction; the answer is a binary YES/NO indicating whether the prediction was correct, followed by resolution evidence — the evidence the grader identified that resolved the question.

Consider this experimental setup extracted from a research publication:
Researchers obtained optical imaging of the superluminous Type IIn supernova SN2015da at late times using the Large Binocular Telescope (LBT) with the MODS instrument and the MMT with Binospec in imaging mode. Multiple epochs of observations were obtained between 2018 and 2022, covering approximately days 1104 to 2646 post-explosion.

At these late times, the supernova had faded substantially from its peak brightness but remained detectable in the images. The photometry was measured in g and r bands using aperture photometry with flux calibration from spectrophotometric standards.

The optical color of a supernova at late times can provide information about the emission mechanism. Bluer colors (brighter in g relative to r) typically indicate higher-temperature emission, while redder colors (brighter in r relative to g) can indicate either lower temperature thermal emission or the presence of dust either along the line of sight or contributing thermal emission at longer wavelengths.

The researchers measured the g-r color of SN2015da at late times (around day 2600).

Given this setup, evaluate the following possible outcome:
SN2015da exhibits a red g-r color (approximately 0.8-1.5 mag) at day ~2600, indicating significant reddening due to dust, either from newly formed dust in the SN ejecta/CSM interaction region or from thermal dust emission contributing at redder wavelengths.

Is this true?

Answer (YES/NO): YES